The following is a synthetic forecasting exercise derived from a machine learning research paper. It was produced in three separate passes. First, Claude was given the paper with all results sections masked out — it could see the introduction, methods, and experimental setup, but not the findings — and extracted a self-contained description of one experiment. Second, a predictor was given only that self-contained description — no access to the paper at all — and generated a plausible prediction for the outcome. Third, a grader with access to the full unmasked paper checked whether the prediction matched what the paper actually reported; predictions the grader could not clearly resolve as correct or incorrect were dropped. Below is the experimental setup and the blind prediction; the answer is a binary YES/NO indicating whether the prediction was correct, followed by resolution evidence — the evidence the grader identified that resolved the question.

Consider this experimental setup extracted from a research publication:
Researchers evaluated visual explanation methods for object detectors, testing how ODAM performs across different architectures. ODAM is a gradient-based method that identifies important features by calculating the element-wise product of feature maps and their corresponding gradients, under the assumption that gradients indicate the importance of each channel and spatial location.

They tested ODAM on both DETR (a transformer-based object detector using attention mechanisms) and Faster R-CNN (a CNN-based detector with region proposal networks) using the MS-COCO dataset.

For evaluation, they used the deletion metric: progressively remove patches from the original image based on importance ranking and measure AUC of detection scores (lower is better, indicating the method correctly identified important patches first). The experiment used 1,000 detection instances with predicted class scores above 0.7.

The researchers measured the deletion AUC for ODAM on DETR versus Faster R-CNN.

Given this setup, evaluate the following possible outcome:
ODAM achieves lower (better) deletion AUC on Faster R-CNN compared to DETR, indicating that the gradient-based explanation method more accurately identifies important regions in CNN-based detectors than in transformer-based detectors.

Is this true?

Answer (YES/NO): YES